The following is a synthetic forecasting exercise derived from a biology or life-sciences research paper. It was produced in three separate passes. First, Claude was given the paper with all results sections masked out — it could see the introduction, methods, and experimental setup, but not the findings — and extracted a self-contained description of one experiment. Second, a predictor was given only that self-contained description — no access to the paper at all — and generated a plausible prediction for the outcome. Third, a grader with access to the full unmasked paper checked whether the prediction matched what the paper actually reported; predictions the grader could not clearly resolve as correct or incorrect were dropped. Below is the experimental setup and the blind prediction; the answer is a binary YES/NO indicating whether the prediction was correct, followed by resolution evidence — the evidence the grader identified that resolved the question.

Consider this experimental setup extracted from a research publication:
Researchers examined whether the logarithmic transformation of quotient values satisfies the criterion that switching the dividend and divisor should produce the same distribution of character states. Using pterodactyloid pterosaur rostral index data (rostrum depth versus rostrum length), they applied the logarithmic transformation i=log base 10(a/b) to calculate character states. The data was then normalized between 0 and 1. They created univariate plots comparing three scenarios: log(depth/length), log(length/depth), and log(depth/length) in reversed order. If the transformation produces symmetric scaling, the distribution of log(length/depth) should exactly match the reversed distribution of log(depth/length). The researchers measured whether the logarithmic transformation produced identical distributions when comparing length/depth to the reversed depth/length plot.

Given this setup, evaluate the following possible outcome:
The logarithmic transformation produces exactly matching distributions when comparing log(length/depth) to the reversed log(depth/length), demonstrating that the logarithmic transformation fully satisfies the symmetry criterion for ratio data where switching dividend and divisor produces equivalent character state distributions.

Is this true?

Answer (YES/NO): YES